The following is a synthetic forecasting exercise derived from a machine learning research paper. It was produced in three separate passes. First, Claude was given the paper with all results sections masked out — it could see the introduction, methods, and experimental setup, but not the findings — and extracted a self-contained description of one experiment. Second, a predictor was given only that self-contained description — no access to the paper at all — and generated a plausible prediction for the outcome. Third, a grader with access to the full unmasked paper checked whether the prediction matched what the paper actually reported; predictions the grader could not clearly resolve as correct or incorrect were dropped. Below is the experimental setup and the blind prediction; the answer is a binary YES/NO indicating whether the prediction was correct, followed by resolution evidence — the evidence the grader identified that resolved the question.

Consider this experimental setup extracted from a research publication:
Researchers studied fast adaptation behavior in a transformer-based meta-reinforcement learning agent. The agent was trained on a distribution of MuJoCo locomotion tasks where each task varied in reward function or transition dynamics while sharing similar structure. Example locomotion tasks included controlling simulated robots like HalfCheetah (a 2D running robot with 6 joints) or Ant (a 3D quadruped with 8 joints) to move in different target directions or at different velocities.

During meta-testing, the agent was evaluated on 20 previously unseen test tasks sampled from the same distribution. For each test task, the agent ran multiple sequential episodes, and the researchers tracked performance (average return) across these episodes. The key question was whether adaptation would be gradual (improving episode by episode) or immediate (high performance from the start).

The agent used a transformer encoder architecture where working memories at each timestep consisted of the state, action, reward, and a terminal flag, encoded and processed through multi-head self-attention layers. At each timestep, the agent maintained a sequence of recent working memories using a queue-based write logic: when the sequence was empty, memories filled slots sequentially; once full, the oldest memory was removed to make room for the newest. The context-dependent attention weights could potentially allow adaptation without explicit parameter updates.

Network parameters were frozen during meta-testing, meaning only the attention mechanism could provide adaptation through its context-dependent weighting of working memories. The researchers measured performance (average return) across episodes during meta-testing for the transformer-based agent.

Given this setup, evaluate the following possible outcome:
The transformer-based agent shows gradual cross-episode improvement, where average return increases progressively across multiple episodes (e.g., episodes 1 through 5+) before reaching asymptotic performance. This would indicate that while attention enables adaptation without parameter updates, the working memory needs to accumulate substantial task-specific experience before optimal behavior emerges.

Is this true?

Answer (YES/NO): NO